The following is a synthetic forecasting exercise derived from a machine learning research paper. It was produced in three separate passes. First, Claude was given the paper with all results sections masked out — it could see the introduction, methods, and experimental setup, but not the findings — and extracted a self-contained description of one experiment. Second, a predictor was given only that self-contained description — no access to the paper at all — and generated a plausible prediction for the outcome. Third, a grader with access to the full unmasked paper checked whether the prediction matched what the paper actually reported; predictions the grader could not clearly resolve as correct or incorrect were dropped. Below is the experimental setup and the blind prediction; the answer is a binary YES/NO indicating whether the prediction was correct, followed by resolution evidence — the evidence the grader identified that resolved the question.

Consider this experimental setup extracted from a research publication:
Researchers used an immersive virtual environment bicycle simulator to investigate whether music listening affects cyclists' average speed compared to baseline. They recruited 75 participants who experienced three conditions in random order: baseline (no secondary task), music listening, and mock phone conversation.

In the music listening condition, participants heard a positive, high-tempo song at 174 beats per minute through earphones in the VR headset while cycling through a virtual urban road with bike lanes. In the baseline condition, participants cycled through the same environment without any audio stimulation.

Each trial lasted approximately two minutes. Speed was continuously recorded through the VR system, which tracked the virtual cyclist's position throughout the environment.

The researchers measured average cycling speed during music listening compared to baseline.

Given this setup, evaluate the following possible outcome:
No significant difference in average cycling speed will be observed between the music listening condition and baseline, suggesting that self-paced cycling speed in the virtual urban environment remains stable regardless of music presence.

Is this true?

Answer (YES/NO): YES